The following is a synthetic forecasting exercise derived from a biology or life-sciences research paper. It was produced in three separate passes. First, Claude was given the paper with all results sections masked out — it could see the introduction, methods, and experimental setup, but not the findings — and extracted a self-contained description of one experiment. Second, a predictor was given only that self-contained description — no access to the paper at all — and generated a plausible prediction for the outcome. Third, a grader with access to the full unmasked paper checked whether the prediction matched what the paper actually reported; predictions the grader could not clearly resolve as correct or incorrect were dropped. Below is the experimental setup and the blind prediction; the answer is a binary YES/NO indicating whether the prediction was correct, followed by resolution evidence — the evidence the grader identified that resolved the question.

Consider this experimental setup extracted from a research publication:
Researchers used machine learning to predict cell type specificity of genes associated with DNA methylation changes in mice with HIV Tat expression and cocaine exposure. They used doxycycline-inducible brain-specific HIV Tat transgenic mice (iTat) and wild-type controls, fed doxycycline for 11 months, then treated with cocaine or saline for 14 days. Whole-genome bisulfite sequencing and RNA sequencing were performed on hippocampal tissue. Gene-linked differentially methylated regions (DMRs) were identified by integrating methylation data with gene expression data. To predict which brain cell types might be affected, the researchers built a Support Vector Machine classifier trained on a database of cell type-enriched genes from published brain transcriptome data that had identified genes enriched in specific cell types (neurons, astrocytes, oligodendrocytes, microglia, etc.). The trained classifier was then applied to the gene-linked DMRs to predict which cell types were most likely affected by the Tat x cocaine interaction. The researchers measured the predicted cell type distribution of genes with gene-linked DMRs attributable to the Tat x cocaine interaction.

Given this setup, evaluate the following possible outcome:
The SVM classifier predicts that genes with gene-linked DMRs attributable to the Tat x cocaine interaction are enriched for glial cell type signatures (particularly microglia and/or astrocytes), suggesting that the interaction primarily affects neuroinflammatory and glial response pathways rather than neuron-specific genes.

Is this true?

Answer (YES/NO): YES